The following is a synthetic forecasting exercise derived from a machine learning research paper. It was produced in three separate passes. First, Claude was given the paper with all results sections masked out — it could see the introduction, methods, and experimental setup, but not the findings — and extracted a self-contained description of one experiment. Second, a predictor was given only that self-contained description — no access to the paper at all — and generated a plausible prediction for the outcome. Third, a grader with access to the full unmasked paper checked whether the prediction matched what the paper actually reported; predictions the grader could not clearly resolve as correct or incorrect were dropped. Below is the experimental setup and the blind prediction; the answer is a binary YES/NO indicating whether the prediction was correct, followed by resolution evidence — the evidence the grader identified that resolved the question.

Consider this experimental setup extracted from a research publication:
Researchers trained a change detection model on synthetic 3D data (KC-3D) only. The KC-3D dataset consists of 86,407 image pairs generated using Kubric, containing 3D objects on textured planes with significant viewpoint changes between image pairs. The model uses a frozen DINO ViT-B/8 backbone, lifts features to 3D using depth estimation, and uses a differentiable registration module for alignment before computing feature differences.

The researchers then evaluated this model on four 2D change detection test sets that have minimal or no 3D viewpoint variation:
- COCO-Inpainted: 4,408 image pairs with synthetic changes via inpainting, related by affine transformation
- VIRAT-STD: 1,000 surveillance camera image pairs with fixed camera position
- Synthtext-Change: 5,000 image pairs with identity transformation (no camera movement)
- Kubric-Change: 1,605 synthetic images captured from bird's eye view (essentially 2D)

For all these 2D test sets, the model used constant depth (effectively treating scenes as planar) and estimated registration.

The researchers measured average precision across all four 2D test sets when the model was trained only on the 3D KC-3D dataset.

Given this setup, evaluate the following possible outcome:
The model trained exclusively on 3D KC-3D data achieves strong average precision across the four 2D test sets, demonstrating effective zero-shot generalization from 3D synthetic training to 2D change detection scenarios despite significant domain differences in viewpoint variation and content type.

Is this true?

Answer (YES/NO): NO